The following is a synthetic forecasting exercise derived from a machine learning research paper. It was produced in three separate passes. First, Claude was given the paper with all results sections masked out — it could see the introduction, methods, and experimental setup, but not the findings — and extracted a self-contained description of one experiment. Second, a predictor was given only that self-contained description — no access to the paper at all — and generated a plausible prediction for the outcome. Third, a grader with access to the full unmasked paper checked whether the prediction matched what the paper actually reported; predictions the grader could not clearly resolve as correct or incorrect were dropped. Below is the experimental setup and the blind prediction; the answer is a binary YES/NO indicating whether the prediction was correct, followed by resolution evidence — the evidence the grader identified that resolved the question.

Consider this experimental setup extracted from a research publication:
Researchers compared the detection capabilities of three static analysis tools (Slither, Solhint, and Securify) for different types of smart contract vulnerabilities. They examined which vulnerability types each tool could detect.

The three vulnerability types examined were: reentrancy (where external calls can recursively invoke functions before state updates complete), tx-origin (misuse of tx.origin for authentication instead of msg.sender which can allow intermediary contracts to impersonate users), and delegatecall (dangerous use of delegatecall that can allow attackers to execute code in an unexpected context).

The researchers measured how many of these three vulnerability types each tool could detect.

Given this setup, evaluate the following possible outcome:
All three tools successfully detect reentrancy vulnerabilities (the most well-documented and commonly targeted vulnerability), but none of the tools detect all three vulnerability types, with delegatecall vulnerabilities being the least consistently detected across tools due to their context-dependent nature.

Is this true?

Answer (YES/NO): NO